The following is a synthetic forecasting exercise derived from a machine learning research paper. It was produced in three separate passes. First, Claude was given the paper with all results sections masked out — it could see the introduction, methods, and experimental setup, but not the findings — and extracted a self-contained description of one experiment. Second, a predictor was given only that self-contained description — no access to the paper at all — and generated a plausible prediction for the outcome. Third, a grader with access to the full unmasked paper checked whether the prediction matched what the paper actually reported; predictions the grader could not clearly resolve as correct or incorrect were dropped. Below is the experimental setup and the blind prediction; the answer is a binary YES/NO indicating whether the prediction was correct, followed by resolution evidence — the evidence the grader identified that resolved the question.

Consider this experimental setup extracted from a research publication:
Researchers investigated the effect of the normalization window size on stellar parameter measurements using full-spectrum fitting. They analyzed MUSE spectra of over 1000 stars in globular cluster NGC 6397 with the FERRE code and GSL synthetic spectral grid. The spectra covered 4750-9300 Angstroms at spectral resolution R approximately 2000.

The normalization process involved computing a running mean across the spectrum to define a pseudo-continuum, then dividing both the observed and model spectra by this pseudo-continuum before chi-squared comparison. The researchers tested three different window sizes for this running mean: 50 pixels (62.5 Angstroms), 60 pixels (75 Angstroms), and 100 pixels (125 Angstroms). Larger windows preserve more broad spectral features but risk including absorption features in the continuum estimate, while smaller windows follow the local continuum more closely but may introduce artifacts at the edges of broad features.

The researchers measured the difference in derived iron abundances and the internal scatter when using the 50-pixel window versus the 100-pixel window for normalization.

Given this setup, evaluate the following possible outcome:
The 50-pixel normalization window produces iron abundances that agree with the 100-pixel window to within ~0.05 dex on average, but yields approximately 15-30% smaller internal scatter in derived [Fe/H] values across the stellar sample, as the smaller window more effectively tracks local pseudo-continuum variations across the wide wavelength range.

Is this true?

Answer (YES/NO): NO